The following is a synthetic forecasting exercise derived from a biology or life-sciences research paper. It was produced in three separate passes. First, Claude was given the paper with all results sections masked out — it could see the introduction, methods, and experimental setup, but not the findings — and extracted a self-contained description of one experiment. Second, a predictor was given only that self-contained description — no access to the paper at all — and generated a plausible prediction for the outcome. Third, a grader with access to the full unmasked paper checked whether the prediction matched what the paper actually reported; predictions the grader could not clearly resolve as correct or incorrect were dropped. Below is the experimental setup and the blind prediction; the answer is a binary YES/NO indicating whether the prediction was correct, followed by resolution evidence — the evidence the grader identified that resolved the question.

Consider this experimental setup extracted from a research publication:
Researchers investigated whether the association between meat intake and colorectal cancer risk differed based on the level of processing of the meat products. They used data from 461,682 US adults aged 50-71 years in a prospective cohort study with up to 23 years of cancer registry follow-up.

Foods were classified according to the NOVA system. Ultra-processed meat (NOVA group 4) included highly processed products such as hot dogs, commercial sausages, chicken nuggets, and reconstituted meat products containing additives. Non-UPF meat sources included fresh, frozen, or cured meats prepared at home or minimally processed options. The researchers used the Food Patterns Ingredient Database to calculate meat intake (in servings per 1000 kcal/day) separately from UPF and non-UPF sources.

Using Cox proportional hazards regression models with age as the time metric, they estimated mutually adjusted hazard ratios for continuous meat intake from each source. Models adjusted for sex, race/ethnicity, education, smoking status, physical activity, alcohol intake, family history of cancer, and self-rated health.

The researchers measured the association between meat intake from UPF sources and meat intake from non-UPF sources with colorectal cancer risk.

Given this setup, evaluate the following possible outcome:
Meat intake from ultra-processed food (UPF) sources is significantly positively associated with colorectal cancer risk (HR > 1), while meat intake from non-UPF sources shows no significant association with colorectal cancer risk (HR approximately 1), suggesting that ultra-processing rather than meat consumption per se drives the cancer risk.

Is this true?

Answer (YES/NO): NO